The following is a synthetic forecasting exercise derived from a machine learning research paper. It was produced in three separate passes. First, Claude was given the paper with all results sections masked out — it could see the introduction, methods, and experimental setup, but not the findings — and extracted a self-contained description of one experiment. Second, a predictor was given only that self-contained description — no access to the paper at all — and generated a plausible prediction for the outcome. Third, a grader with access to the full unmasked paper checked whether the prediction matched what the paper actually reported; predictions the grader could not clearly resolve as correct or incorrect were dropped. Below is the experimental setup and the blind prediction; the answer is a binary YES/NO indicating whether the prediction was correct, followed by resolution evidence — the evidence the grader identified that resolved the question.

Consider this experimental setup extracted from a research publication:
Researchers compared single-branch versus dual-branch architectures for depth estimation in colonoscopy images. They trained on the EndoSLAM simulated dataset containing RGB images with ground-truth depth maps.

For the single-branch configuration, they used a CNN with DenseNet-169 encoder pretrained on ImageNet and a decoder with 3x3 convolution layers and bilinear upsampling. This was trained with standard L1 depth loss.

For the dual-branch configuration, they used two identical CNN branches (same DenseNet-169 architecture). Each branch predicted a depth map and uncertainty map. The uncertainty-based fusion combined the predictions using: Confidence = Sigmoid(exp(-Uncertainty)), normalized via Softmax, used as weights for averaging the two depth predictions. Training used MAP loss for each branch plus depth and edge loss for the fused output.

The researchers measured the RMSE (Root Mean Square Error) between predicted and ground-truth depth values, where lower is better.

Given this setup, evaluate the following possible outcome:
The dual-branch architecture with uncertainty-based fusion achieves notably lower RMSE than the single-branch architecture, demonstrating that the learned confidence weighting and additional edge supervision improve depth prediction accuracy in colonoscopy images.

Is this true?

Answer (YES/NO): YES